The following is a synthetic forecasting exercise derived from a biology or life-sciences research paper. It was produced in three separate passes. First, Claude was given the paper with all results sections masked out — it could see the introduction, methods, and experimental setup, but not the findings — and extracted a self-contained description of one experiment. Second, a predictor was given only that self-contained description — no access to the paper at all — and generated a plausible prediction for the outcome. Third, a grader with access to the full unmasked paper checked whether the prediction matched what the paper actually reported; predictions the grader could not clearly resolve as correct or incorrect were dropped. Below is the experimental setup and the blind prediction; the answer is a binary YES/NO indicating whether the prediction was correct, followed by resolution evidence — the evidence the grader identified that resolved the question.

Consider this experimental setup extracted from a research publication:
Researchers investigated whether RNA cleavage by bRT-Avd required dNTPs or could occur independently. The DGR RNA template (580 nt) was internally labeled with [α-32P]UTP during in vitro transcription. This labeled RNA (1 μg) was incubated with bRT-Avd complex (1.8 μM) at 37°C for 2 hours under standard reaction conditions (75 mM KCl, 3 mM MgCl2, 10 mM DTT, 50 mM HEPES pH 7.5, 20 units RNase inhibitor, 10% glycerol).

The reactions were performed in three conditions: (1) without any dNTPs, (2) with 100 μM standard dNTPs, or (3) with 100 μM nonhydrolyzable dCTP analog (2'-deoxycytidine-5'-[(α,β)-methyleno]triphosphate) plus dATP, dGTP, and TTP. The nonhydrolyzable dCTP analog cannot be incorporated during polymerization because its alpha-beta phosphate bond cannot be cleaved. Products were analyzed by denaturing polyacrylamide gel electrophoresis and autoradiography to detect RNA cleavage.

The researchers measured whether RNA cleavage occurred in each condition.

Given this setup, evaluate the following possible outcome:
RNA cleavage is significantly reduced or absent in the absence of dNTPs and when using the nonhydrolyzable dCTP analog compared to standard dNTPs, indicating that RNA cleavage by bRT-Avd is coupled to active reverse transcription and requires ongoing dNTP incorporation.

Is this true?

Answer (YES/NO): YES